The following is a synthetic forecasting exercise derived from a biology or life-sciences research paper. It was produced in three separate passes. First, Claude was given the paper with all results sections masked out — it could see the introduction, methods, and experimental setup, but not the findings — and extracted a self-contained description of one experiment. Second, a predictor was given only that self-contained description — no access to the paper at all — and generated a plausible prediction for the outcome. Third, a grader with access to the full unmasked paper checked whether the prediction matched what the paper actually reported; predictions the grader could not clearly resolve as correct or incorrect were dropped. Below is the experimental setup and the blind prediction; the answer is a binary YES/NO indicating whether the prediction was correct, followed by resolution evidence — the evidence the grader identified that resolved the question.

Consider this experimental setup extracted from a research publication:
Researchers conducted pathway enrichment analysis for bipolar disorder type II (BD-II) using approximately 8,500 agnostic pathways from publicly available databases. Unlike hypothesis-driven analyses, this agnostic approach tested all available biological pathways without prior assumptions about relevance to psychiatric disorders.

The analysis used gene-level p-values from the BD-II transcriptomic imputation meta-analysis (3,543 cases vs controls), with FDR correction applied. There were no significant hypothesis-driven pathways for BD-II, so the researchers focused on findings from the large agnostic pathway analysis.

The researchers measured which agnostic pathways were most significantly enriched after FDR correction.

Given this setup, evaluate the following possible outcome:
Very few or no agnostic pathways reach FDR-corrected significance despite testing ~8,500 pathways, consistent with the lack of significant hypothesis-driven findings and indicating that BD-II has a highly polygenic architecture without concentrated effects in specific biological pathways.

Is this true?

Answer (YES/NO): NO